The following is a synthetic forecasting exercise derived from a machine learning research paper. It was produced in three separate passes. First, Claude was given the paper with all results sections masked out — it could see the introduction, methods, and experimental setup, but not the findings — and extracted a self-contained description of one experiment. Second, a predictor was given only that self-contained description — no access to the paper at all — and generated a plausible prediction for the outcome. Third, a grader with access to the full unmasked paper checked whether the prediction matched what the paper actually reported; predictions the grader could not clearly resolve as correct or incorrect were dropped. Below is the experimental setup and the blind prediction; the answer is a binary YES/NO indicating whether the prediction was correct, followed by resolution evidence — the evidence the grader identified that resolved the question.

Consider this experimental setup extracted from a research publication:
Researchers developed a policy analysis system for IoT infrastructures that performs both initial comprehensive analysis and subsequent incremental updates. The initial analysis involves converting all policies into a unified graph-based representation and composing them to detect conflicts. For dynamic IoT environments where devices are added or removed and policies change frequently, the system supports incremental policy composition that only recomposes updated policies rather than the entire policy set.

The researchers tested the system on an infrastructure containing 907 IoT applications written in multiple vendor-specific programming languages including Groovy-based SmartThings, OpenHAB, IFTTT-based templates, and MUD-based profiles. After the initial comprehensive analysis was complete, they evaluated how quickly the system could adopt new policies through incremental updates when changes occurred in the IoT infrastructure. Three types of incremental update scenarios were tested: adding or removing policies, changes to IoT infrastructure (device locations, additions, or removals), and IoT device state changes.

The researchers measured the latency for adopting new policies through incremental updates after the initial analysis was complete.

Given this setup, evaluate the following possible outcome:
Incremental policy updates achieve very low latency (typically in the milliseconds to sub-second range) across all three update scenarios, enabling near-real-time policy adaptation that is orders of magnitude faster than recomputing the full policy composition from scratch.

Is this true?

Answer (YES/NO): NO